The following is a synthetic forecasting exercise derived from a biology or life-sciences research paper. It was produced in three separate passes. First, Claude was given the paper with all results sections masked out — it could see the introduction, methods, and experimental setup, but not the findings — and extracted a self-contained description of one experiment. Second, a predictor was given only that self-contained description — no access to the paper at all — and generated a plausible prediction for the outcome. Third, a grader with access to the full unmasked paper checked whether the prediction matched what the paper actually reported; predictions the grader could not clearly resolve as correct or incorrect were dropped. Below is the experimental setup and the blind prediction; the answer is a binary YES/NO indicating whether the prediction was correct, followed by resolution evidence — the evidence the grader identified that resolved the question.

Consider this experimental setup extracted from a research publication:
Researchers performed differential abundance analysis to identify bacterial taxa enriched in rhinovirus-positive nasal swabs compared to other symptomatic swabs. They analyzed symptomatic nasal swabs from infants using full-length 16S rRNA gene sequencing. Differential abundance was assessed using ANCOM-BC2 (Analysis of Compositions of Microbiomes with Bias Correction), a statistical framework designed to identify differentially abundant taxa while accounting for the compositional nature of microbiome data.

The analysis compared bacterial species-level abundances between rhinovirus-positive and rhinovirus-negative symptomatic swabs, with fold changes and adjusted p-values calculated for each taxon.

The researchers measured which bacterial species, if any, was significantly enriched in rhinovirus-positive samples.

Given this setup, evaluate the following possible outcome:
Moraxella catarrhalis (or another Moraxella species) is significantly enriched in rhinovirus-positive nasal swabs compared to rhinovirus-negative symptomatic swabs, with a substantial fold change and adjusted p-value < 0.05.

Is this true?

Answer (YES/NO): YES